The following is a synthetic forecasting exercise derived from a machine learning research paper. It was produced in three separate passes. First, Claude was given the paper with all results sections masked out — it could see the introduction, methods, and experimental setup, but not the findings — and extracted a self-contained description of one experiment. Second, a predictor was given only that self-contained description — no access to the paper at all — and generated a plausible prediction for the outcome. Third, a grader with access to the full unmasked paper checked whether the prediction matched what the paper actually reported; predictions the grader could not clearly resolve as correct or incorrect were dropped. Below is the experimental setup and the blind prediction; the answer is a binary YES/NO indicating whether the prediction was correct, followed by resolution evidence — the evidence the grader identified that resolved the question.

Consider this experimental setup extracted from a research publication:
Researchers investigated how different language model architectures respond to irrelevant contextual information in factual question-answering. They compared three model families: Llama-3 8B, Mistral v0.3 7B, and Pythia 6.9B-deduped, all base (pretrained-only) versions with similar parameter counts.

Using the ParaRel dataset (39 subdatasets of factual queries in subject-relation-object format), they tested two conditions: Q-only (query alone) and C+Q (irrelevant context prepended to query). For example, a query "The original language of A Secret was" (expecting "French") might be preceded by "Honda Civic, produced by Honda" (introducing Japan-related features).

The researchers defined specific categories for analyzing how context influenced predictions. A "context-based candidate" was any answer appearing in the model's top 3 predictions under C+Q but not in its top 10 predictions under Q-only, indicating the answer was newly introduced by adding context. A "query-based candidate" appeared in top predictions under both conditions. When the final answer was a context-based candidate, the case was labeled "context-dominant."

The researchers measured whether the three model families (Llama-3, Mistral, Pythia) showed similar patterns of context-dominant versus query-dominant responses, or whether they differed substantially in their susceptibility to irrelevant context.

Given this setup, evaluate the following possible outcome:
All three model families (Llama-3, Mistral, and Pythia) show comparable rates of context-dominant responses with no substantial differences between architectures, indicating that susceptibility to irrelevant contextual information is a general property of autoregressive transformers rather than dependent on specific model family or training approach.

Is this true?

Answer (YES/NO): NO